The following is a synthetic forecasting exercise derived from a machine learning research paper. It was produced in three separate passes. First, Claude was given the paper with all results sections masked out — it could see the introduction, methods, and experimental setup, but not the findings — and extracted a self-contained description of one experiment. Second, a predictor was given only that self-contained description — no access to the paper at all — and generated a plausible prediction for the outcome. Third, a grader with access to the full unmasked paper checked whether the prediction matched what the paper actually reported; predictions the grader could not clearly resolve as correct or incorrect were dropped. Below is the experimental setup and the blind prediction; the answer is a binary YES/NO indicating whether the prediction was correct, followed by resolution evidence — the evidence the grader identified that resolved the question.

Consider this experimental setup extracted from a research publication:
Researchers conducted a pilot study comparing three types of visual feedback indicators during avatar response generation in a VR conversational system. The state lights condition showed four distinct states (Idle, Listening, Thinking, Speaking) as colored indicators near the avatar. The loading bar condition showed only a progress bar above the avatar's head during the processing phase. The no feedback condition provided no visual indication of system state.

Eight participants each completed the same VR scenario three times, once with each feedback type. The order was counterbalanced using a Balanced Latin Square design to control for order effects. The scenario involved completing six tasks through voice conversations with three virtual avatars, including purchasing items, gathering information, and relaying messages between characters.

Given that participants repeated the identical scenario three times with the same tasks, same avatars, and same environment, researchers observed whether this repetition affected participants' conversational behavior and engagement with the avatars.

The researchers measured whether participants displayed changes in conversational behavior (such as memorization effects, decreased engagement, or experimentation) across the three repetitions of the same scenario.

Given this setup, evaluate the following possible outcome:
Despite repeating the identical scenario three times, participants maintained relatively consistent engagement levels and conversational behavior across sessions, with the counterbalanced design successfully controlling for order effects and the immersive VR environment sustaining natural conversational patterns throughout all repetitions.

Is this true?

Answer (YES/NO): NO